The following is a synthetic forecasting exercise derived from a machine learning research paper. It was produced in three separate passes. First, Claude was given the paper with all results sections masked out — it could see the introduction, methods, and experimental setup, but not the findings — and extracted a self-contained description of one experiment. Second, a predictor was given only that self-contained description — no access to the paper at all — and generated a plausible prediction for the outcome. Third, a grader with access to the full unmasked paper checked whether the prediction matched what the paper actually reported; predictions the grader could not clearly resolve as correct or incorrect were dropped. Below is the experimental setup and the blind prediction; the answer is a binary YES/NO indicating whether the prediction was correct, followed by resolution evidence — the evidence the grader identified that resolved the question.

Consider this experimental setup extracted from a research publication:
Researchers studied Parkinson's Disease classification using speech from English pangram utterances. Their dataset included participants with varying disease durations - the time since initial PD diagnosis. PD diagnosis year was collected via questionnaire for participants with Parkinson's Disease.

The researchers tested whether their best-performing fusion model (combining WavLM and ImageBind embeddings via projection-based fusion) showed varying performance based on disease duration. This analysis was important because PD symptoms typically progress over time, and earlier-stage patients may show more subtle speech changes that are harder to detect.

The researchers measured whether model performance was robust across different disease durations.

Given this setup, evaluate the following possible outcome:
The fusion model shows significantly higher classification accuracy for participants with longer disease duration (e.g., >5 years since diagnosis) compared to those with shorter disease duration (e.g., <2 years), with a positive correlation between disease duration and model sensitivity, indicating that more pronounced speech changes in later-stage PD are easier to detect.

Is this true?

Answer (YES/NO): NO